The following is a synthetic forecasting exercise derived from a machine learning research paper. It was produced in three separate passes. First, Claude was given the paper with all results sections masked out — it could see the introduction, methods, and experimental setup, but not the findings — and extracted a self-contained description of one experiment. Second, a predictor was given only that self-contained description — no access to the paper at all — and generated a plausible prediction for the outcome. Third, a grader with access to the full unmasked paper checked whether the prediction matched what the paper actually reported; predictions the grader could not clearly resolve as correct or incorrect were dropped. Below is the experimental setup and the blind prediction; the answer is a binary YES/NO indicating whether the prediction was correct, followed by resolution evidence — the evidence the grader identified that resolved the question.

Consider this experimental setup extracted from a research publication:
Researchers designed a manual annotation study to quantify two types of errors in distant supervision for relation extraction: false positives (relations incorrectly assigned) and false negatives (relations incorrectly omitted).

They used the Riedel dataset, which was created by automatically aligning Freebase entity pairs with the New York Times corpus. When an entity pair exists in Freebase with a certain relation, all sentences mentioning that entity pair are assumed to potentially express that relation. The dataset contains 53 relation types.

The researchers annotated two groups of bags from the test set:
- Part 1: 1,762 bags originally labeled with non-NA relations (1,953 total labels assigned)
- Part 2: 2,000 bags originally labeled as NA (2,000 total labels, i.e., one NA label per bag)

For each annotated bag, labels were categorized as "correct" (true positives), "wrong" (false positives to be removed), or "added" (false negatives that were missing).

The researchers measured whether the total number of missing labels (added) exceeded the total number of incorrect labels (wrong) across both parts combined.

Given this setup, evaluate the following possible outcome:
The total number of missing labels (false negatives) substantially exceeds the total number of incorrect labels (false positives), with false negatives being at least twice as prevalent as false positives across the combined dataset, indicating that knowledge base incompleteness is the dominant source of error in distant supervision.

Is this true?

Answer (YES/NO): NO